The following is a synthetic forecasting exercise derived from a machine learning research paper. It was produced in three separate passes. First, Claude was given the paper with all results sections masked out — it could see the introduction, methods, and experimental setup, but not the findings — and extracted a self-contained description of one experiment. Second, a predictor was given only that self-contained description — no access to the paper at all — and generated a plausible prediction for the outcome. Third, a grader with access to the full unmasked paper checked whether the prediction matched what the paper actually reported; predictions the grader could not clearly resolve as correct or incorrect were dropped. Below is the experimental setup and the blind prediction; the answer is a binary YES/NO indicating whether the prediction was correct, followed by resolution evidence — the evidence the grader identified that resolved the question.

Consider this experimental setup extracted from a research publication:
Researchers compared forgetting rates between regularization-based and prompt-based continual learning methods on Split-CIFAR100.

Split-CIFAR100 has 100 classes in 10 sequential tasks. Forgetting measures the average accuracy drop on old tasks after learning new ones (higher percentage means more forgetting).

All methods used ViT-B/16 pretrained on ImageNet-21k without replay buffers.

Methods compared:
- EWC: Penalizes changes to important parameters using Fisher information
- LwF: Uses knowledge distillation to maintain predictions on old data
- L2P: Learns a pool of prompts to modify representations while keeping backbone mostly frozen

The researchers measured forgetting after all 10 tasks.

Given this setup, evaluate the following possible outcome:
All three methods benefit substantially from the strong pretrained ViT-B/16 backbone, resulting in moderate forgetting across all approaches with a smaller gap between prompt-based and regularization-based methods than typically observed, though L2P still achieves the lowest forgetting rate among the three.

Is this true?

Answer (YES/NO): NO